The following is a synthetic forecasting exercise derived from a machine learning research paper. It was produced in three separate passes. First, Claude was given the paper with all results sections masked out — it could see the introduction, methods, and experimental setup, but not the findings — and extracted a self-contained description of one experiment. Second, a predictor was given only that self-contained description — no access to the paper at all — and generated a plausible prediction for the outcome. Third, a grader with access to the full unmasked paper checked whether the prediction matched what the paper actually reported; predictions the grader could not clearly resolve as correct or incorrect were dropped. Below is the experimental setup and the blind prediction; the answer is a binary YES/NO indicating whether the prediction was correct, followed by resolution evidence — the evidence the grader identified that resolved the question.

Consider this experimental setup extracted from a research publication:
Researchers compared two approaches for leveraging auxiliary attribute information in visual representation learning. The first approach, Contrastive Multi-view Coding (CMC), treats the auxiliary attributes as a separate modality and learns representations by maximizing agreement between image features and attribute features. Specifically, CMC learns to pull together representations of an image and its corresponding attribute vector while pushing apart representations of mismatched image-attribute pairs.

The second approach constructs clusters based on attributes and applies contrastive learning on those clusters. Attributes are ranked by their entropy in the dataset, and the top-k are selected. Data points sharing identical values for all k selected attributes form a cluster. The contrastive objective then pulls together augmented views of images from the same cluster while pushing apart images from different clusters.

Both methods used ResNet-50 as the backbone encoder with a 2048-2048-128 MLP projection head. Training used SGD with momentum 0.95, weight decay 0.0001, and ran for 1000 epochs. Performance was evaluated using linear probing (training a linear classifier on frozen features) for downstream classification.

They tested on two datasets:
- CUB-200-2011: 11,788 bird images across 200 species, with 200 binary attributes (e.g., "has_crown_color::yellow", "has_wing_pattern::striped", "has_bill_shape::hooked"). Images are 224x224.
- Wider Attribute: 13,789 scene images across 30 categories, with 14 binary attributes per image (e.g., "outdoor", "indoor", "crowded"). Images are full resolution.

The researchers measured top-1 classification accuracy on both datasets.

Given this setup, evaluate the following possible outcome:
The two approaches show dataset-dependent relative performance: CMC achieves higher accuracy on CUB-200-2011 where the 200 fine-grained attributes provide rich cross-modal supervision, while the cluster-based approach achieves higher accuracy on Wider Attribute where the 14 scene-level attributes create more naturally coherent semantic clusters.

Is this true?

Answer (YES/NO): YES